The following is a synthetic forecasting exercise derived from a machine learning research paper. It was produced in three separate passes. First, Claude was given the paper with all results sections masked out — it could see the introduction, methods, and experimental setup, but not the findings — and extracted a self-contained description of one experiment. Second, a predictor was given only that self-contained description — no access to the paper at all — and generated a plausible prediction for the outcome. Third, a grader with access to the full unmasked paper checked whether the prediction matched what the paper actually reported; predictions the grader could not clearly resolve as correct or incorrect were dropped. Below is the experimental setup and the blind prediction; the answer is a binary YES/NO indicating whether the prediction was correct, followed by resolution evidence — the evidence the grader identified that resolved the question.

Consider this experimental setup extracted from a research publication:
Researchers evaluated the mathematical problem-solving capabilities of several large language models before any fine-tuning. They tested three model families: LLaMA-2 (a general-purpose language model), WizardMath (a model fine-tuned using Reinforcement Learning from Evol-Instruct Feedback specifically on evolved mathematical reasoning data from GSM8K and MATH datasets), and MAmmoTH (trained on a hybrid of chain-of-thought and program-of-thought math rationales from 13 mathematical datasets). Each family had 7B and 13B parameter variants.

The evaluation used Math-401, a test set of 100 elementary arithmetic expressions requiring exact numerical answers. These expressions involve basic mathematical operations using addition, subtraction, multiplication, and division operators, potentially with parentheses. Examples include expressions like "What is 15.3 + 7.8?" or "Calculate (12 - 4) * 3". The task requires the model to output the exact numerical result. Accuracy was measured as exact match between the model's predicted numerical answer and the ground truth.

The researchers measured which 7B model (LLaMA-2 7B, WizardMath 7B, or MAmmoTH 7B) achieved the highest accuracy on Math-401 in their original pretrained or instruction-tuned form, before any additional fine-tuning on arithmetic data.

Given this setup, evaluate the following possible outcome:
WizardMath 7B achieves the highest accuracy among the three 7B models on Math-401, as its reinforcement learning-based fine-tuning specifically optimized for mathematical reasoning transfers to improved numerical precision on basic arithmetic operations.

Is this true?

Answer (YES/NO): NO